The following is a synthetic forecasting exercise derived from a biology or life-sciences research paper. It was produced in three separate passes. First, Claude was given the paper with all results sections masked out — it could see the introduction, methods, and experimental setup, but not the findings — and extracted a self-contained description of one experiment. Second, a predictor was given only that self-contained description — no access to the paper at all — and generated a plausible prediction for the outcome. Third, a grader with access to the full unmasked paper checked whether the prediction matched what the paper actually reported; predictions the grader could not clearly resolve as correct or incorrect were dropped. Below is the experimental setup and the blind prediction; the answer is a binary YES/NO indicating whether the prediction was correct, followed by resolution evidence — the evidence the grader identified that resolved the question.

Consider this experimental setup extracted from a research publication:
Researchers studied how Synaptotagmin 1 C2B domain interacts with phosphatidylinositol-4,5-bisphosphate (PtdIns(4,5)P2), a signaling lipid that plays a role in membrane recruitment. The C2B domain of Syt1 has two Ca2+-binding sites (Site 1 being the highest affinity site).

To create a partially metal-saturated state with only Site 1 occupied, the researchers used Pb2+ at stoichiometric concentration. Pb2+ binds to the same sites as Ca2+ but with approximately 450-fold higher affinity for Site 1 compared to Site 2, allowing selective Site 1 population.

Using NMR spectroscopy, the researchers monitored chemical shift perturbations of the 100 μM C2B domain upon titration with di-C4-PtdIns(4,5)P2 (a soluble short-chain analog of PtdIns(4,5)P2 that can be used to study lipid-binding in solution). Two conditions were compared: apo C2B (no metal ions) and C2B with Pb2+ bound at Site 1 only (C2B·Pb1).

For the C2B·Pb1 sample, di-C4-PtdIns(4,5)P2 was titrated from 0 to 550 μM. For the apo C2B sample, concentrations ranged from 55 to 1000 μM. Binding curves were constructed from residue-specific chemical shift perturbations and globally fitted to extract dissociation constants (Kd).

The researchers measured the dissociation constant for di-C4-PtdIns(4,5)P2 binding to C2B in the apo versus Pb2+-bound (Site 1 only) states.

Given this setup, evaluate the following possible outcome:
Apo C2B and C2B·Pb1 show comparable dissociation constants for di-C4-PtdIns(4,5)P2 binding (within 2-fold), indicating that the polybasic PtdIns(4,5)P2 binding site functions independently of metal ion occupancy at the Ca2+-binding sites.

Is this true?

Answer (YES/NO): NO